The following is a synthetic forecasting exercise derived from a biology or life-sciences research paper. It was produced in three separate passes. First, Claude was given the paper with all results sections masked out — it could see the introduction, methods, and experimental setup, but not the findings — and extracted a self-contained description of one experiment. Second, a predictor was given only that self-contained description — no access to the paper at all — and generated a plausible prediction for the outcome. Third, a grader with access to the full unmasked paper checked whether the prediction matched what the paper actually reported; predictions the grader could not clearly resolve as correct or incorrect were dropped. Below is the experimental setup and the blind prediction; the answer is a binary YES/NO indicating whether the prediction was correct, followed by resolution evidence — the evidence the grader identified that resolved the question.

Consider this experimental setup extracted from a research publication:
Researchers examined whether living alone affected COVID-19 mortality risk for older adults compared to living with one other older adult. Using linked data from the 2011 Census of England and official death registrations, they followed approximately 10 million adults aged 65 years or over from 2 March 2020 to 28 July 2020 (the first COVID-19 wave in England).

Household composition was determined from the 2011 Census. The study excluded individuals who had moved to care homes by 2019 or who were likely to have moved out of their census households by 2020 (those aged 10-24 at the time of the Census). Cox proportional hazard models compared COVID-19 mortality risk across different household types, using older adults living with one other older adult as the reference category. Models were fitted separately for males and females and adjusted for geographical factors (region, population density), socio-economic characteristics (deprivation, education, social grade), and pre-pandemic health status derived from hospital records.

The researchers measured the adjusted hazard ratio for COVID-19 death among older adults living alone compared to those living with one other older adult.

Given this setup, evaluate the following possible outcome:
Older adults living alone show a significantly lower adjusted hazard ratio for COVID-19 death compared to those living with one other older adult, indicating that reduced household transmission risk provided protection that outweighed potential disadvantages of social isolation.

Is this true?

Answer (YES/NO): NO